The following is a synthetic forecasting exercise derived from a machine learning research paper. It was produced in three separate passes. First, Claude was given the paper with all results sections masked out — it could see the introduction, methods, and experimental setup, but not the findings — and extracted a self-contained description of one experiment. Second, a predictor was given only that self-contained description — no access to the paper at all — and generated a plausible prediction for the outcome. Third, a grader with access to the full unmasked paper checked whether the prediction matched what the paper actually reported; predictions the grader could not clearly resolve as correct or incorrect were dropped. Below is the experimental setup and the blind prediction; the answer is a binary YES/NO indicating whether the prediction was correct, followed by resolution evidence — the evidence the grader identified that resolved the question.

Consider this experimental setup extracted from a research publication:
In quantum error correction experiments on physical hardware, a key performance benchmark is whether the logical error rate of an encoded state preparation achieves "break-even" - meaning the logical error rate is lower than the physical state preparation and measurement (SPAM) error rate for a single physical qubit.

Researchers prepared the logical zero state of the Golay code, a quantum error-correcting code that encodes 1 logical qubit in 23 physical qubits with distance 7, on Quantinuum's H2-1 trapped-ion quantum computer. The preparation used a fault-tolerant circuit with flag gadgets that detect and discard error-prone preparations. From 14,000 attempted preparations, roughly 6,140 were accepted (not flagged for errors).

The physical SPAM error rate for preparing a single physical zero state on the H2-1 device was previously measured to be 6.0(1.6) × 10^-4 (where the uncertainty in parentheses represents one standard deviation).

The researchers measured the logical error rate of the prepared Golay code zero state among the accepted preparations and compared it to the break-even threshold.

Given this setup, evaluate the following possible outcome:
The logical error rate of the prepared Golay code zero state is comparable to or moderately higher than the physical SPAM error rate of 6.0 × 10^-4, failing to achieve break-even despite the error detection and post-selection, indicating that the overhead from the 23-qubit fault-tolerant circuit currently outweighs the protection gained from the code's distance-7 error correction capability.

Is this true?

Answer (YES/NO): NO